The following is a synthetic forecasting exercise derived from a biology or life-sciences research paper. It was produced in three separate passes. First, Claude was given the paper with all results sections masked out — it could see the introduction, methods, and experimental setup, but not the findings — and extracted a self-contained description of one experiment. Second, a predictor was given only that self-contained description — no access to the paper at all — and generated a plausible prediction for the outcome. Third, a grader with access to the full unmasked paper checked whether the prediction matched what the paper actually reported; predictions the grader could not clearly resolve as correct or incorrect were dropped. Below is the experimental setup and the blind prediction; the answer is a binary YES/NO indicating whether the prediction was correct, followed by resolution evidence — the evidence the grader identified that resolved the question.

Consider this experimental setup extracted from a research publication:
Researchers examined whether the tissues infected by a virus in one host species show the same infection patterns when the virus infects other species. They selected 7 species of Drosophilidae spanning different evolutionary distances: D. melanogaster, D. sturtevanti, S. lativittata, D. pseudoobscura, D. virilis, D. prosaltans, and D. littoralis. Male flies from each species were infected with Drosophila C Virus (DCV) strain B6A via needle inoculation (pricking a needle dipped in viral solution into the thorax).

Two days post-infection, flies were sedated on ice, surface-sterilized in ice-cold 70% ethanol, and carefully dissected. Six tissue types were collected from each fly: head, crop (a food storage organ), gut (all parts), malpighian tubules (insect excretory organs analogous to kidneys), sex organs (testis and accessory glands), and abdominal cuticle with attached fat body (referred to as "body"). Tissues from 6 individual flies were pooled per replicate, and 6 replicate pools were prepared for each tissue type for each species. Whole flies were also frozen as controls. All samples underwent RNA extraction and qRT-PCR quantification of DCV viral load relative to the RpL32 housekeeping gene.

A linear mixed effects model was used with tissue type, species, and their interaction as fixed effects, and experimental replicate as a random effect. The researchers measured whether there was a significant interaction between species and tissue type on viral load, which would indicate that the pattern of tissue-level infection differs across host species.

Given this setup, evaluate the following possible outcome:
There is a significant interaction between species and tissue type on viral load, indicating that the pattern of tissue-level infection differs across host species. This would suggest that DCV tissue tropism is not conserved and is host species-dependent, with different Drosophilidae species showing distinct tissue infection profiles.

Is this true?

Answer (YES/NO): NO